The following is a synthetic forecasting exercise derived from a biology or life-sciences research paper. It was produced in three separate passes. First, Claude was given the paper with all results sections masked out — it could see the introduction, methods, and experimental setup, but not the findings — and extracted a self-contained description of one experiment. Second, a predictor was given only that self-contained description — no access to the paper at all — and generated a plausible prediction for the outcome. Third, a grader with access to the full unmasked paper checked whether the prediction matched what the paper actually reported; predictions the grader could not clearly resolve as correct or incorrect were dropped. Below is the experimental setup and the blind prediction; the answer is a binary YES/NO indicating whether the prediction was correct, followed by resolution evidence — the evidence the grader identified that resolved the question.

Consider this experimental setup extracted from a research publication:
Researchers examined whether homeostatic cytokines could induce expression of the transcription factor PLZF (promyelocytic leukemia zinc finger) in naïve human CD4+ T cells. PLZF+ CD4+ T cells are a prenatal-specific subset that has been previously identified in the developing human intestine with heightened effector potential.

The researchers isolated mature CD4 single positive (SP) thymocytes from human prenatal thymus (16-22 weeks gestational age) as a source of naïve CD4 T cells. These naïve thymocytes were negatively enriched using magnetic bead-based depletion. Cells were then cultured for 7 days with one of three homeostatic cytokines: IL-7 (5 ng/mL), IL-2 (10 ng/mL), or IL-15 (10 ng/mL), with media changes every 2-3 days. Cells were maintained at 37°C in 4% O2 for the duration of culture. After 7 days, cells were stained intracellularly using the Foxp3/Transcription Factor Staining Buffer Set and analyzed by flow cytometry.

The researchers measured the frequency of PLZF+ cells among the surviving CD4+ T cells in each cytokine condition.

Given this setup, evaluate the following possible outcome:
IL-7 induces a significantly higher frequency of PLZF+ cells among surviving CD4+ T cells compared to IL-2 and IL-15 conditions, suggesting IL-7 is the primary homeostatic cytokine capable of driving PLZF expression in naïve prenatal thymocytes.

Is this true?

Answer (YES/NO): NO